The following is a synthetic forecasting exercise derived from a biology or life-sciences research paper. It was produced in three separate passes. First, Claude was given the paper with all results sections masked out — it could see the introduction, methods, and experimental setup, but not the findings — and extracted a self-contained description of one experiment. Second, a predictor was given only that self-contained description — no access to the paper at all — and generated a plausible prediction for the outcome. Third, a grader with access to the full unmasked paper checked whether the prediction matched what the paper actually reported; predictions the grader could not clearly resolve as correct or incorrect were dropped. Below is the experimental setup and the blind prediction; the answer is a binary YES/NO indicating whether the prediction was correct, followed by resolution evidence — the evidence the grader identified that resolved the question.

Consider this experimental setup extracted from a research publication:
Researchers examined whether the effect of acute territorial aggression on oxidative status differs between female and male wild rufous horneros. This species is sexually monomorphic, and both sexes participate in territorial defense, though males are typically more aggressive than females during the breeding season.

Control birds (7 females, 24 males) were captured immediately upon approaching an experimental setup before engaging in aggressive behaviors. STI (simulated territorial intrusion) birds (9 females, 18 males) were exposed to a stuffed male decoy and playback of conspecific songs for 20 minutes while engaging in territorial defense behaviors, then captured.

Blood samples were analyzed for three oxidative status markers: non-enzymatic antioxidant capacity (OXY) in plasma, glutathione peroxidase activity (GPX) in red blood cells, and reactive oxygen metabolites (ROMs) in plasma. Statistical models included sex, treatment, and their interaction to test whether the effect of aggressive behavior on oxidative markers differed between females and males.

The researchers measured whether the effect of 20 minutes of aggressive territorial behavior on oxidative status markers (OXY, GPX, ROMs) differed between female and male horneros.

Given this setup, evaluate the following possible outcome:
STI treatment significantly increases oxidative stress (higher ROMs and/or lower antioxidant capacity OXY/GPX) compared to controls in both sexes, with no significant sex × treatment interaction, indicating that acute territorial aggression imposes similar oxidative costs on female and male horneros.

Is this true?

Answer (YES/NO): NO